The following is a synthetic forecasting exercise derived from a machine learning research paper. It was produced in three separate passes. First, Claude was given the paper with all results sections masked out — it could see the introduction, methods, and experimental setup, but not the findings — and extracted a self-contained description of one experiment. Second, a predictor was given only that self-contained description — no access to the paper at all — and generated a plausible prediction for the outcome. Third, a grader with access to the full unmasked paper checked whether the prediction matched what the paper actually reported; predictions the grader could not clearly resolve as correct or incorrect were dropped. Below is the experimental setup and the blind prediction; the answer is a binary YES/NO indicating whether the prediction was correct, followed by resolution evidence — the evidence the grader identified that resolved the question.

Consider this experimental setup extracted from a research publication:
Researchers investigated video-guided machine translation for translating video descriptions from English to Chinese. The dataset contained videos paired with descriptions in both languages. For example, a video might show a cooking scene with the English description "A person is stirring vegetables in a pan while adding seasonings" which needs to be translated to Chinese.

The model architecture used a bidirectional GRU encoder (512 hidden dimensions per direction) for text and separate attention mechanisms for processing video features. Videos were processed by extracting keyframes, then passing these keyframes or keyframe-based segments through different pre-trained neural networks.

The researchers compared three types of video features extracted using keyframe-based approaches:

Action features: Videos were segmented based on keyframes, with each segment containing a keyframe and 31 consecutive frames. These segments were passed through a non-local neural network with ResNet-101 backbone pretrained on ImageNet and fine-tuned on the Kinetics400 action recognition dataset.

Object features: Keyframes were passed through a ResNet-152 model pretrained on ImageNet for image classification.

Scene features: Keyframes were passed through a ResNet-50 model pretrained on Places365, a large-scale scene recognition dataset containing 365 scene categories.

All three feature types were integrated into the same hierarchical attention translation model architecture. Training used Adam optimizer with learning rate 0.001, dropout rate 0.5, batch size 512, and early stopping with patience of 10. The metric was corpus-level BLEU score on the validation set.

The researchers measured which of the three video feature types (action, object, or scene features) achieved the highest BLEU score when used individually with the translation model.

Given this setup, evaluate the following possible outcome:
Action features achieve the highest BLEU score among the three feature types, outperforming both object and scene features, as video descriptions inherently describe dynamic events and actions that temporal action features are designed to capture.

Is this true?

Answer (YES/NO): YES